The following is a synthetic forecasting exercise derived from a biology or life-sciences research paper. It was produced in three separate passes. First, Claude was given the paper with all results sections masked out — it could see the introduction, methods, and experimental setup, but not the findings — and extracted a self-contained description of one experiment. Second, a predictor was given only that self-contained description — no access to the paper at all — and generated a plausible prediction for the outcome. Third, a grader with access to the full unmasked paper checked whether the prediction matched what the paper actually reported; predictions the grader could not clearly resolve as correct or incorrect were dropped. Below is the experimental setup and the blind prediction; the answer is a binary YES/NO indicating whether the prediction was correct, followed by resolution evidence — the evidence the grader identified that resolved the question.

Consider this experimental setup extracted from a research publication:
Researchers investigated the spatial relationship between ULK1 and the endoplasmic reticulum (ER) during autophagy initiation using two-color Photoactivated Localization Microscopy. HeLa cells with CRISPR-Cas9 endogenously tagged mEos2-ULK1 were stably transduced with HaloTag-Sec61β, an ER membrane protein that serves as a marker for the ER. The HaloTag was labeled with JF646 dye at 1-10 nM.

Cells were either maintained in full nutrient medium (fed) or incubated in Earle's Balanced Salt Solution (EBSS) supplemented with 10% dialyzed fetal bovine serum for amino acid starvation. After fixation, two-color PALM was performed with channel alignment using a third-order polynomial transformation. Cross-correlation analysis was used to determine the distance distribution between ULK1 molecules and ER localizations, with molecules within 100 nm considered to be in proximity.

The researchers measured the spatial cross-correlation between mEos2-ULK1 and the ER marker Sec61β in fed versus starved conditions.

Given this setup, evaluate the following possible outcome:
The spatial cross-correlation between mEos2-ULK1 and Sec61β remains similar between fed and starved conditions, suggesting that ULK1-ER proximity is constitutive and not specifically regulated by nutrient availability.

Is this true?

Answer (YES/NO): YES